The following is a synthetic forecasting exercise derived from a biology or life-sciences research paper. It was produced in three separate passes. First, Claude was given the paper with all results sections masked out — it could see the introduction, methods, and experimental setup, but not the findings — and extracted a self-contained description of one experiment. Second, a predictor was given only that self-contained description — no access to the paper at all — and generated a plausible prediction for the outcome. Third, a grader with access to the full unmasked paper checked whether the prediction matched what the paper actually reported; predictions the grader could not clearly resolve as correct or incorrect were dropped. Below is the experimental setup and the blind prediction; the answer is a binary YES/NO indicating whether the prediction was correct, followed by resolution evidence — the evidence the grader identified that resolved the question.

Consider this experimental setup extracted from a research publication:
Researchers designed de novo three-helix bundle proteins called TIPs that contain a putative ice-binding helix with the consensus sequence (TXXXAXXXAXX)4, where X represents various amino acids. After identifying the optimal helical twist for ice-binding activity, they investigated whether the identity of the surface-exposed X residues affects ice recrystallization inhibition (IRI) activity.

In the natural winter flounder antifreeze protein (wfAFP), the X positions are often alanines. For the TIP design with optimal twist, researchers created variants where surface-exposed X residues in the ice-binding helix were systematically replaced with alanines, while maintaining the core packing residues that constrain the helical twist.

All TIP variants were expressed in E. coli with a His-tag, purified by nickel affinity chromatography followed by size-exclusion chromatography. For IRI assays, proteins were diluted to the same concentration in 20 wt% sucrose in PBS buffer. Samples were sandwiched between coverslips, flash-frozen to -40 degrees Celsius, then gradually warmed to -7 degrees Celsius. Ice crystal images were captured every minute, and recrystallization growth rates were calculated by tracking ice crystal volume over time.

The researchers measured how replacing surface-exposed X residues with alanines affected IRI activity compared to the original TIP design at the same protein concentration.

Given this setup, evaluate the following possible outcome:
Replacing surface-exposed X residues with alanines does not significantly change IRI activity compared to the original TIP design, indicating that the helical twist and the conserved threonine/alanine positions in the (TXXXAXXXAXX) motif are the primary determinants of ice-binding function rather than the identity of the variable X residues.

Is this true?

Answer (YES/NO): NO